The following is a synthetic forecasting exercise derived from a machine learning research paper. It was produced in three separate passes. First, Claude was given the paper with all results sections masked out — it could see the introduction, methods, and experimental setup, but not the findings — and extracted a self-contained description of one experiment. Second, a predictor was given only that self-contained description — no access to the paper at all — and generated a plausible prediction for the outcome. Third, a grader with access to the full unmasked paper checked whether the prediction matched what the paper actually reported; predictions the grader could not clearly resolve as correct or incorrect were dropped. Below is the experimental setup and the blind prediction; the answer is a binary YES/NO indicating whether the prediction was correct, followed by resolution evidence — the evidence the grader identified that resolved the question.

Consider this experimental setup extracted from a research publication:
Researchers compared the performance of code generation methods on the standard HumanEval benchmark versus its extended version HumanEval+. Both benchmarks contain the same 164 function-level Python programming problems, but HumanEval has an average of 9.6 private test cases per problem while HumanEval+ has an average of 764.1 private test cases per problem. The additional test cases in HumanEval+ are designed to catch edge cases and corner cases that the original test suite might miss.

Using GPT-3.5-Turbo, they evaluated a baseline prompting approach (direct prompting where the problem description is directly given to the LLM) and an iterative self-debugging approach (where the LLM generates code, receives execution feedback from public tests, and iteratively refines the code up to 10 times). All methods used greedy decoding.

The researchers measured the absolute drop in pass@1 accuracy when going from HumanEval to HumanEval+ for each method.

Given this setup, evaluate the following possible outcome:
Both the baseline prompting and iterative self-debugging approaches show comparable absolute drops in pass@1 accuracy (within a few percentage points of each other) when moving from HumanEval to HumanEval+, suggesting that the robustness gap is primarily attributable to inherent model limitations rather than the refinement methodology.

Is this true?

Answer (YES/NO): YES